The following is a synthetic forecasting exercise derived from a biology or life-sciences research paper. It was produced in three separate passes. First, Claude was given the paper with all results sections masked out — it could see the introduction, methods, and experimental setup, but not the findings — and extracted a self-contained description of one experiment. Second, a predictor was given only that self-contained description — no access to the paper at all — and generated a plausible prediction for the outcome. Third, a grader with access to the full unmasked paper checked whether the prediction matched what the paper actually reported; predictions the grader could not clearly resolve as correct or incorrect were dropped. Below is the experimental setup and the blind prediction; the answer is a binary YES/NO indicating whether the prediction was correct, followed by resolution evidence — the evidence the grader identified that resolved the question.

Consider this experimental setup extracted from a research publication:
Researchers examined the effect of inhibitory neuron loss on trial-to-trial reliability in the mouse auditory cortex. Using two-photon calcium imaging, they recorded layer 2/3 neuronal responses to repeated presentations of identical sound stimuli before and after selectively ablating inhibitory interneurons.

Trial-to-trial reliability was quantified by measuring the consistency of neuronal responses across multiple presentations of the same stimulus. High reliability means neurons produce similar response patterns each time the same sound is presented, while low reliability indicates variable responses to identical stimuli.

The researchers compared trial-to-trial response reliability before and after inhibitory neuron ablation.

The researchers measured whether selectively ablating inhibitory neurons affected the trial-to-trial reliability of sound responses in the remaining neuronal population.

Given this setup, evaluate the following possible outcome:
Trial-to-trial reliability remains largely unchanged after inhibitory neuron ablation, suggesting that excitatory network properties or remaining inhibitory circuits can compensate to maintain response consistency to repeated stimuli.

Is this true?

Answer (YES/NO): NO